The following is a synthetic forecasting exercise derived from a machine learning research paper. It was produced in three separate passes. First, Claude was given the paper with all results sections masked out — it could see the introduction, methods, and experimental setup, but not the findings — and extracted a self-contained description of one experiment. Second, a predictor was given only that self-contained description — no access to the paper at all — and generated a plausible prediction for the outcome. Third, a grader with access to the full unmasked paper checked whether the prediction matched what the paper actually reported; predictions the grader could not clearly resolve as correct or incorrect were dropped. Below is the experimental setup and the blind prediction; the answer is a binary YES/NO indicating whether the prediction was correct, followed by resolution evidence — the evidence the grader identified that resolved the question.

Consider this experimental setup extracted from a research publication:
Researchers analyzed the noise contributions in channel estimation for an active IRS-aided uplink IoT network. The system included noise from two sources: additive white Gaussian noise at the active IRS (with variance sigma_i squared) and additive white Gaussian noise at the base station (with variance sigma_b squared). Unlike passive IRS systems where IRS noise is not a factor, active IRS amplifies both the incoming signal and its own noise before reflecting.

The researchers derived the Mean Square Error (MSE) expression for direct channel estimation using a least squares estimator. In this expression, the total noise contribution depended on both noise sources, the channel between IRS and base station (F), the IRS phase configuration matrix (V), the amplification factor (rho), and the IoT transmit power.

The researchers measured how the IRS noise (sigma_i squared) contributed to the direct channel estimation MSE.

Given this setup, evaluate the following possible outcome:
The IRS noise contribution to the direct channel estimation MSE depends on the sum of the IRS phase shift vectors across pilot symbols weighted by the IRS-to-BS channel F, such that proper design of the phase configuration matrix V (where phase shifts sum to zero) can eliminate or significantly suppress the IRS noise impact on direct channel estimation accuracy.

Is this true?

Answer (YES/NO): NO